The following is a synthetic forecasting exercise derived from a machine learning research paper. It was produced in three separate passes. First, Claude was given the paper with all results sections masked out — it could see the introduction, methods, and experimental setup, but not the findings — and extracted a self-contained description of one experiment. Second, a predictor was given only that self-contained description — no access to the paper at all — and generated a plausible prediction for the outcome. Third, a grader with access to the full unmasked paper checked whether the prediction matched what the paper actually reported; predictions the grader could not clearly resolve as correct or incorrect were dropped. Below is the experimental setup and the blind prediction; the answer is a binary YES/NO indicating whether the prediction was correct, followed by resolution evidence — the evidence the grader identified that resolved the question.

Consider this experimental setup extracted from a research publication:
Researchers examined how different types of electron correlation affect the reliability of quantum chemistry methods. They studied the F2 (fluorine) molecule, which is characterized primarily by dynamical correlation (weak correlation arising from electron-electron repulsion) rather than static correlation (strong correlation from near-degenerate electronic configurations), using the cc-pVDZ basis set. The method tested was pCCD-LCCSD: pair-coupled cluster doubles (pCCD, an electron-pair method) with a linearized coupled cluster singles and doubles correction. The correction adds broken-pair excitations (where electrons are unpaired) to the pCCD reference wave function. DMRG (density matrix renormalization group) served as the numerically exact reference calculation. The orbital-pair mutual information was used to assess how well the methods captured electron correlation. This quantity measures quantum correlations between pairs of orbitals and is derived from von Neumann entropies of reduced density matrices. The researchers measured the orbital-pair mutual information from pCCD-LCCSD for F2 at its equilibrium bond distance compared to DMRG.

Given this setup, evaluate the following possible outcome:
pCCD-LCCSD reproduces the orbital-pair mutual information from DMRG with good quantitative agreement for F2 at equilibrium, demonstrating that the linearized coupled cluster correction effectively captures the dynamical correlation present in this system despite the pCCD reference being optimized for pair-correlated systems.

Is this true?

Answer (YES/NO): YES